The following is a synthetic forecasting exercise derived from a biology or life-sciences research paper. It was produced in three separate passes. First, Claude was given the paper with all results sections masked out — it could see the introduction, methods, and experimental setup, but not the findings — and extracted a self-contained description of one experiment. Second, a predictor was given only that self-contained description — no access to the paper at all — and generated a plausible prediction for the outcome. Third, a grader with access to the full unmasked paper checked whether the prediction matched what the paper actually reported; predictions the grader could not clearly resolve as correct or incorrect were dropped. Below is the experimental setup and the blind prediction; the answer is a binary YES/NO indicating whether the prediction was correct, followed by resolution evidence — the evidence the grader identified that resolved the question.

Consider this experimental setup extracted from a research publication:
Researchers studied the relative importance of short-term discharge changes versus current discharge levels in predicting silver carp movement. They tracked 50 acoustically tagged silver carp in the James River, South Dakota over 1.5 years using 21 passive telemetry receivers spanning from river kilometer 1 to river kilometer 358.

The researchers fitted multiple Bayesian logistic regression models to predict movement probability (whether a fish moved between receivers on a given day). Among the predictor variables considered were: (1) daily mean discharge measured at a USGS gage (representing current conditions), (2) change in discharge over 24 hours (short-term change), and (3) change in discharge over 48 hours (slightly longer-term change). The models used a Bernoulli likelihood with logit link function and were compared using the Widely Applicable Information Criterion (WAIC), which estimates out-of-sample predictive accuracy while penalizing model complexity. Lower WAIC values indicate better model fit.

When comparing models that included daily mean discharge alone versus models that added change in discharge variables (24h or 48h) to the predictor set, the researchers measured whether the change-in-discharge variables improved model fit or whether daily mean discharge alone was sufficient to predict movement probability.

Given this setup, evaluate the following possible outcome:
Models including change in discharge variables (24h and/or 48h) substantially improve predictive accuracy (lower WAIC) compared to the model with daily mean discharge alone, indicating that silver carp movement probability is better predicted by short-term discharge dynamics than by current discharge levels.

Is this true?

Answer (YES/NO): NO